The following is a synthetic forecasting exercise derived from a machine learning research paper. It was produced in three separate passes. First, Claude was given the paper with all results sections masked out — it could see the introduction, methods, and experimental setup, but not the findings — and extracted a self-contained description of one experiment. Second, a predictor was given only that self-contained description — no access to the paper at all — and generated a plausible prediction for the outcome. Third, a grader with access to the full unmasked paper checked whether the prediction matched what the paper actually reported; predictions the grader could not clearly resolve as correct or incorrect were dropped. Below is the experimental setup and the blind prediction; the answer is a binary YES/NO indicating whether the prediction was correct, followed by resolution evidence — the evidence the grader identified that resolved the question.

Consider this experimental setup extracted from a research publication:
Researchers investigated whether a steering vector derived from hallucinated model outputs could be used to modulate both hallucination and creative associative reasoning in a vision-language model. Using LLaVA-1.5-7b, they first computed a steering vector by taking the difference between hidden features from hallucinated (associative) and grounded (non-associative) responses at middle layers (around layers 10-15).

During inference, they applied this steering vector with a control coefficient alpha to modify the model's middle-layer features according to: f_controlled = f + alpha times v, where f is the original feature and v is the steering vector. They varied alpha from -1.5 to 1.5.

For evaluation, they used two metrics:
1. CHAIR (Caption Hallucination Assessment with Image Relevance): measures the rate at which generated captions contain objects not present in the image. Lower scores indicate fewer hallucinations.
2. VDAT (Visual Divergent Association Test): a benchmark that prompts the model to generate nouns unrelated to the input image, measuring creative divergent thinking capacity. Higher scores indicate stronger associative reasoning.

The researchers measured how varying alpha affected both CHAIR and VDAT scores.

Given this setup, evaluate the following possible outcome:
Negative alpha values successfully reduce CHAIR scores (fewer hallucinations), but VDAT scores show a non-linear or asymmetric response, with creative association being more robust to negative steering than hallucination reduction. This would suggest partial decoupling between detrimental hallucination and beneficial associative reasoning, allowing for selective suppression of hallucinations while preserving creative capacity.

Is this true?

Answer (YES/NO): NO